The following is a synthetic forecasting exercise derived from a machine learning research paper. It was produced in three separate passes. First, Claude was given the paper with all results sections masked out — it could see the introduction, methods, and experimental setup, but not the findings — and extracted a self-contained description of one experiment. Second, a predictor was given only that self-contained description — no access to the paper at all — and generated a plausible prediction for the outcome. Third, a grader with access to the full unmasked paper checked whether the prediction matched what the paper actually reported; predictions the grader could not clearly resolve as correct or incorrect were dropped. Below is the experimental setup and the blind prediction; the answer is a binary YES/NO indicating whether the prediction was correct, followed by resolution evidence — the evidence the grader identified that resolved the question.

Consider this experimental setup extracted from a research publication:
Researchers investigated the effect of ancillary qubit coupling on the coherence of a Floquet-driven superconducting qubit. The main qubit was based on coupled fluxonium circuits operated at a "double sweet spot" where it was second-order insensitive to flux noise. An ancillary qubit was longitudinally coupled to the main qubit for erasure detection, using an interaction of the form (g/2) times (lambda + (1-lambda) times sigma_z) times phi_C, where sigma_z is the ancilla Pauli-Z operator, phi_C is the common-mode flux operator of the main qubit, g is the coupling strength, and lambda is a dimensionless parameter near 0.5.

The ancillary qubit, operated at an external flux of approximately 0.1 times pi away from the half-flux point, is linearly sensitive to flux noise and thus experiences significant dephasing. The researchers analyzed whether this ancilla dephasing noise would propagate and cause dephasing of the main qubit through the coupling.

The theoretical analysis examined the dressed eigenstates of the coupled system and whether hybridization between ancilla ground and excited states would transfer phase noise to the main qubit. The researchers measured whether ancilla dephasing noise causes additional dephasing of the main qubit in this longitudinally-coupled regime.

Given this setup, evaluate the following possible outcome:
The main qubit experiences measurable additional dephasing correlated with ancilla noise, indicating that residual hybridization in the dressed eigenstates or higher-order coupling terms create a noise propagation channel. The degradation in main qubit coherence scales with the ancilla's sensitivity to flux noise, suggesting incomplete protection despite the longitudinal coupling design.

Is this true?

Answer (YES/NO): NO